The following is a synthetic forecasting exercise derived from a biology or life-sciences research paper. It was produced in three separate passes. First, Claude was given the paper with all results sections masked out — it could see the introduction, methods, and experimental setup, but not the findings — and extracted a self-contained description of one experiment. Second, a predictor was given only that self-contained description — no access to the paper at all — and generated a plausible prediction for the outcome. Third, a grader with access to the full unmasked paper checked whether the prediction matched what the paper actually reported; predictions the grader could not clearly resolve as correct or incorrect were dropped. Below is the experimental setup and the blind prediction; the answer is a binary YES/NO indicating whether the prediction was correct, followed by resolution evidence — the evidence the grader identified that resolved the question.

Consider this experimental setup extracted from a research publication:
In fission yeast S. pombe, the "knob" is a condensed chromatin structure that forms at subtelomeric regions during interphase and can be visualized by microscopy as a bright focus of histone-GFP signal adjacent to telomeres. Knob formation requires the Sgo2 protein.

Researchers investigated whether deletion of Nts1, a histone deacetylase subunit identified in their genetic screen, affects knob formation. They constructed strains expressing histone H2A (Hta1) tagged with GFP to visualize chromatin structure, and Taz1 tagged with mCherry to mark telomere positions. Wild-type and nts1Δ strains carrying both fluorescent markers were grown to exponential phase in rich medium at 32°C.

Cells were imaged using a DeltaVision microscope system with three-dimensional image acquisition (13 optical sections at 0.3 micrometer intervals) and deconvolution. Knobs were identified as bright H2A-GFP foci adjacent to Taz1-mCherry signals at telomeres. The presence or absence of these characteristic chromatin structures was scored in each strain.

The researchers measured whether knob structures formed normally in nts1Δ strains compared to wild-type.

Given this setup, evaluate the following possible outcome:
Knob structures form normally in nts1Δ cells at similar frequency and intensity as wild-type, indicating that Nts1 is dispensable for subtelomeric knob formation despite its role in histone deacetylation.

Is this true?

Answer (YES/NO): NO